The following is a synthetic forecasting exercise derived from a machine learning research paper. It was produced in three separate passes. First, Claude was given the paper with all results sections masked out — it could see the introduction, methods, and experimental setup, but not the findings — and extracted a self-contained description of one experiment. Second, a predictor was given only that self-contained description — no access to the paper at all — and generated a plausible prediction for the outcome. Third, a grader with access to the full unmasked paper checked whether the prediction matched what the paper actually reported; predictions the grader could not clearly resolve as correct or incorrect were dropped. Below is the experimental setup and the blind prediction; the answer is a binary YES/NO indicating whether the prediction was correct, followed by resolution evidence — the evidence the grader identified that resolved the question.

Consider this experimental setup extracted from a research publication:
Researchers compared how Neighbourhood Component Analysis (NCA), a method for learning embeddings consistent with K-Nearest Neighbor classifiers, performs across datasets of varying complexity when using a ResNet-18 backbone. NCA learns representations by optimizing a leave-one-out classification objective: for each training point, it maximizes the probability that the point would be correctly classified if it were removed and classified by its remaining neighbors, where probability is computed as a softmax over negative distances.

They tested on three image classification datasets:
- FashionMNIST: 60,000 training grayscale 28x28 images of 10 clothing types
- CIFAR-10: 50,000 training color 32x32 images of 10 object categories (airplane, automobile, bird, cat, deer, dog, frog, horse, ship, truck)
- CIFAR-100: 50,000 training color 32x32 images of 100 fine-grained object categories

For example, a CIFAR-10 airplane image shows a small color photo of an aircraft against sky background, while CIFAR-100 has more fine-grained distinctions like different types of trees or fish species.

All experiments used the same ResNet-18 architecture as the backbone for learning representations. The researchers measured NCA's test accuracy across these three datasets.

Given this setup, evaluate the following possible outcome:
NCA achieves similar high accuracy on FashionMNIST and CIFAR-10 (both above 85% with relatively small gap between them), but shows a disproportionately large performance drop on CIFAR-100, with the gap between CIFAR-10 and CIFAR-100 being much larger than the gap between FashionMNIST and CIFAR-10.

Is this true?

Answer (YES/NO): YES